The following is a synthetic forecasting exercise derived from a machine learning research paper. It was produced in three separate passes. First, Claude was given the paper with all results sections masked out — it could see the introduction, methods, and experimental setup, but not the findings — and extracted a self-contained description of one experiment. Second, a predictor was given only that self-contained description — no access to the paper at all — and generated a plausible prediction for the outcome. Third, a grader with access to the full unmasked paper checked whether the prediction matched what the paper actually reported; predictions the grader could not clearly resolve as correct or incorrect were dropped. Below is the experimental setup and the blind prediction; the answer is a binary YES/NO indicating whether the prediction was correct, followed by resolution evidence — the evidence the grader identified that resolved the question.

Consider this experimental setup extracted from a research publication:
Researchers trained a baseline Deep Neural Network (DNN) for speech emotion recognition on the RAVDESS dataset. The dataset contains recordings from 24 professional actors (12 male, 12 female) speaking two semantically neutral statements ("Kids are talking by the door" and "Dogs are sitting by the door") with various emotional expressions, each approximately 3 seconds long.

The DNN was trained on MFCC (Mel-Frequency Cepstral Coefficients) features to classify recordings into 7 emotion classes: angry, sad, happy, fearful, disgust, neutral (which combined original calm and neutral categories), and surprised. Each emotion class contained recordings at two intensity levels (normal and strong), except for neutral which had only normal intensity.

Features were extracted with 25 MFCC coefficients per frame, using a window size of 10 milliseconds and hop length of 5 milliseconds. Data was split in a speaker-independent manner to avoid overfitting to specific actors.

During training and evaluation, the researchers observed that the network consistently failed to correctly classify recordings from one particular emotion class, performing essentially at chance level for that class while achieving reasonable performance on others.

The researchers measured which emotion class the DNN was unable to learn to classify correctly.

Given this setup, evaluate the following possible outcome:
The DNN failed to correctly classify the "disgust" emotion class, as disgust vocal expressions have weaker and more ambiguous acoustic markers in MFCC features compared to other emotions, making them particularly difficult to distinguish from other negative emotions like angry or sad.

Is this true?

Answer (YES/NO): NO